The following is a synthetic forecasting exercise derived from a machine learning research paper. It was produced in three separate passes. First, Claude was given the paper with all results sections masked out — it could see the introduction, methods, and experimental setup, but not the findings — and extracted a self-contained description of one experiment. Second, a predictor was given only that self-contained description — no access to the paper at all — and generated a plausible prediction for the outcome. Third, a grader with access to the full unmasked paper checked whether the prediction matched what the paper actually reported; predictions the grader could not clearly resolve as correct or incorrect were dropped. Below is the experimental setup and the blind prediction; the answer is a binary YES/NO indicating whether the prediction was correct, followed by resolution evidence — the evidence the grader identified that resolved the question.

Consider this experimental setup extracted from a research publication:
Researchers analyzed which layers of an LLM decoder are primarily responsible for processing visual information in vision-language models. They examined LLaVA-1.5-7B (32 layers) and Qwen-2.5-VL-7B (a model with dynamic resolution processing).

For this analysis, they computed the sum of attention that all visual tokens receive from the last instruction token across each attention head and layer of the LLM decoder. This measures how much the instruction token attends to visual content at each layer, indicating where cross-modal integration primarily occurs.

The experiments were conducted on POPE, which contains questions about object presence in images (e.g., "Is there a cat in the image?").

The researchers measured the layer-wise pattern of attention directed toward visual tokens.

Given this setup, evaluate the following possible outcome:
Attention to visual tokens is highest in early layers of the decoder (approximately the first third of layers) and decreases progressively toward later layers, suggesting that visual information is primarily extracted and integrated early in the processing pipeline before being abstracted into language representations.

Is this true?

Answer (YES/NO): NO